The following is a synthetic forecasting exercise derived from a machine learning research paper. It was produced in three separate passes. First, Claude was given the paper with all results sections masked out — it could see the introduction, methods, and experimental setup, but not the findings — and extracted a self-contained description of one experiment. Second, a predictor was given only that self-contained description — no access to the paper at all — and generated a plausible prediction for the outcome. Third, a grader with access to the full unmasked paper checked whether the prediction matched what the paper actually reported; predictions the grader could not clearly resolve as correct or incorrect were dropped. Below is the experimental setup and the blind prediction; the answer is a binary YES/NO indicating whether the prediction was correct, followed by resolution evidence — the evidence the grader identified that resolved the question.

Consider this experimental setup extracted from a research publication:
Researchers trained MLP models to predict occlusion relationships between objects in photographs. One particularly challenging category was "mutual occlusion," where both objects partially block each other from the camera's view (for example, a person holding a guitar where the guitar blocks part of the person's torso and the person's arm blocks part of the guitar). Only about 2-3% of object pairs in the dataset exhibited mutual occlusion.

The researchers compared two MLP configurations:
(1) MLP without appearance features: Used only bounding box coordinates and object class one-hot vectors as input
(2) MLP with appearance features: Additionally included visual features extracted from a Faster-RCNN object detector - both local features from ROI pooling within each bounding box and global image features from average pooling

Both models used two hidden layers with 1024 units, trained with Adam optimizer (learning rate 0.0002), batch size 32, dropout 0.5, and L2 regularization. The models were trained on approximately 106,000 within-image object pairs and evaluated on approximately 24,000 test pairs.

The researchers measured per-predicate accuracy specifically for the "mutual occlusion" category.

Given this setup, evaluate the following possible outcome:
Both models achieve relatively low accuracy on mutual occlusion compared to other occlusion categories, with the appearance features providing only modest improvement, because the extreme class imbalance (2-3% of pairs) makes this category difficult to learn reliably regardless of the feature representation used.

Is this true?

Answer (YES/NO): NO